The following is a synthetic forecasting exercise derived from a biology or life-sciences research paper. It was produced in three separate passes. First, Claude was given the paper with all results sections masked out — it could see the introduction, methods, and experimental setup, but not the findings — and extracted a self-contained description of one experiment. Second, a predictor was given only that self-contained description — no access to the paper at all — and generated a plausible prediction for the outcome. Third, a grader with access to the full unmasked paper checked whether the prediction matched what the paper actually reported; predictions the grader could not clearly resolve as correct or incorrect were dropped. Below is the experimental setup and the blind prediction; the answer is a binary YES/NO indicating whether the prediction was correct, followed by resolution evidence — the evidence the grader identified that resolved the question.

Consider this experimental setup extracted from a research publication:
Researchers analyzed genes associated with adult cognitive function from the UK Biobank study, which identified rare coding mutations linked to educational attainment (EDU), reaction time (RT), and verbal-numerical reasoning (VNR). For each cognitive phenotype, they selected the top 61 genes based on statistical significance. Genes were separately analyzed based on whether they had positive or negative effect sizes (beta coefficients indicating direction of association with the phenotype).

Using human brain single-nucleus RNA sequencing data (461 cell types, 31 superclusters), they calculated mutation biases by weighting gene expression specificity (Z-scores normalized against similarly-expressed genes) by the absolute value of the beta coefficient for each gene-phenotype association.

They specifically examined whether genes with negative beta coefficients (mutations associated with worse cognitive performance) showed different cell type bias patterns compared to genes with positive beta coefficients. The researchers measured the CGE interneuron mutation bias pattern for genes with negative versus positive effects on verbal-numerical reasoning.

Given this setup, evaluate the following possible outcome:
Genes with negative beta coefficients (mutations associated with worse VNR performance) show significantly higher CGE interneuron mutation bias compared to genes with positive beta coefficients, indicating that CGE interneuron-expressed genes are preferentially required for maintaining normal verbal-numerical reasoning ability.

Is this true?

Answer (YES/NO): YES